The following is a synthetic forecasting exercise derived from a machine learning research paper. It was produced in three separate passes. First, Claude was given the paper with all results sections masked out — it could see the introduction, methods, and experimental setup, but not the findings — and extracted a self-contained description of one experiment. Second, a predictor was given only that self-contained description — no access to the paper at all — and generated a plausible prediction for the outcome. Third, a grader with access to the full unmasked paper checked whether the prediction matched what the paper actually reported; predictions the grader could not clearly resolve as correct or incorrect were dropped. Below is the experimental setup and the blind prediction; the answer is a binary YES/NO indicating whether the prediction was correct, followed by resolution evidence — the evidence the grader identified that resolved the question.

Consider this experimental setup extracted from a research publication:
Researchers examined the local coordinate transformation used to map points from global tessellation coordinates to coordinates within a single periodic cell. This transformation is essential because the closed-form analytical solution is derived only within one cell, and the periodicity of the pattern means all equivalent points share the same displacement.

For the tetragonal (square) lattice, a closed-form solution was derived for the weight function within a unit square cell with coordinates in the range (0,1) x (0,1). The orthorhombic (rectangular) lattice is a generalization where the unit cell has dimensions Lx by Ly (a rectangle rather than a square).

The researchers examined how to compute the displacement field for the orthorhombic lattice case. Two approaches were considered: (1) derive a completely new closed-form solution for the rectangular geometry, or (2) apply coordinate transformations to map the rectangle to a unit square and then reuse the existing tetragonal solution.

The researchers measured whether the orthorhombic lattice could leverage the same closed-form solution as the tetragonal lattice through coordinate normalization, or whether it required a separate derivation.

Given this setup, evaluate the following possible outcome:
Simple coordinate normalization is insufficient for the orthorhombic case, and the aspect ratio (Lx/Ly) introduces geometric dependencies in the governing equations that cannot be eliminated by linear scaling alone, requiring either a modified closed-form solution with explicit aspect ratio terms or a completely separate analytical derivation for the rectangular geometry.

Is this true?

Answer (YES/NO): NO